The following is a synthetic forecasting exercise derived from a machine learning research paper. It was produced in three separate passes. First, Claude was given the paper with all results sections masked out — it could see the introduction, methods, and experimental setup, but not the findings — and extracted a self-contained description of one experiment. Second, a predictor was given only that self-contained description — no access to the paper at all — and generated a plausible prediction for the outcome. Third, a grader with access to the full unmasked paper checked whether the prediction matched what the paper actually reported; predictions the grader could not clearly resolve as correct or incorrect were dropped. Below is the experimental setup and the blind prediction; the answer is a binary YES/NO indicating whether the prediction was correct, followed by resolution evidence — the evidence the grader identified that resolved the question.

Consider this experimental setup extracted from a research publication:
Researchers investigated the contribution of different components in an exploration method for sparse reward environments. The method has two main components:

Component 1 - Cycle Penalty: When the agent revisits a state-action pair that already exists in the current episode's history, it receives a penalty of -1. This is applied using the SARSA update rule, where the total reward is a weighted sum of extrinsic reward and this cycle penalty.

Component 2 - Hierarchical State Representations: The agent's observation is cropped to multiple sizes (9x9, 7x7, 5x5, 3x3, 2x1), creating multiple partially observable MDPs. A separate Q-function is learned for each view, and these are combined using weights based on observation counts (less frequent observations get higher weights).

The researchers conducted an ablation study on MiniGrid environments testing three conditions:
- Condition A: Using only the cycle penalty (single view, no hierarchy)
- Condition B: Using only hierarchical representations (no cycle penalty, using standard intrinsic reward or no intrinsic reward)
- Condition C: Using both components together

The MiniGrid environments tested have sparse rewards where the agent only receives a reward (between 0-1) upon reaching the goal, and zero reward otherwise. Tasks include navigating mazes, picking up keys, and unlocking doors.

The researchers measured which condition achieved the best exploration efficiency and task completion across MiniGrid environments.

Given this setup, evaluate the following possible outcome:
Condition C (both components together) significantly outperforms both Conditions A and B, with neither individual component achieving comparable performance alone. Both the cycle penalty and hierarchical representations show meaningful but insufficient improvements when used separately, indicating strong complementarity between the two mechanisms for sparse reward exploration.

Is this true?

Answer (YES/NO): NO